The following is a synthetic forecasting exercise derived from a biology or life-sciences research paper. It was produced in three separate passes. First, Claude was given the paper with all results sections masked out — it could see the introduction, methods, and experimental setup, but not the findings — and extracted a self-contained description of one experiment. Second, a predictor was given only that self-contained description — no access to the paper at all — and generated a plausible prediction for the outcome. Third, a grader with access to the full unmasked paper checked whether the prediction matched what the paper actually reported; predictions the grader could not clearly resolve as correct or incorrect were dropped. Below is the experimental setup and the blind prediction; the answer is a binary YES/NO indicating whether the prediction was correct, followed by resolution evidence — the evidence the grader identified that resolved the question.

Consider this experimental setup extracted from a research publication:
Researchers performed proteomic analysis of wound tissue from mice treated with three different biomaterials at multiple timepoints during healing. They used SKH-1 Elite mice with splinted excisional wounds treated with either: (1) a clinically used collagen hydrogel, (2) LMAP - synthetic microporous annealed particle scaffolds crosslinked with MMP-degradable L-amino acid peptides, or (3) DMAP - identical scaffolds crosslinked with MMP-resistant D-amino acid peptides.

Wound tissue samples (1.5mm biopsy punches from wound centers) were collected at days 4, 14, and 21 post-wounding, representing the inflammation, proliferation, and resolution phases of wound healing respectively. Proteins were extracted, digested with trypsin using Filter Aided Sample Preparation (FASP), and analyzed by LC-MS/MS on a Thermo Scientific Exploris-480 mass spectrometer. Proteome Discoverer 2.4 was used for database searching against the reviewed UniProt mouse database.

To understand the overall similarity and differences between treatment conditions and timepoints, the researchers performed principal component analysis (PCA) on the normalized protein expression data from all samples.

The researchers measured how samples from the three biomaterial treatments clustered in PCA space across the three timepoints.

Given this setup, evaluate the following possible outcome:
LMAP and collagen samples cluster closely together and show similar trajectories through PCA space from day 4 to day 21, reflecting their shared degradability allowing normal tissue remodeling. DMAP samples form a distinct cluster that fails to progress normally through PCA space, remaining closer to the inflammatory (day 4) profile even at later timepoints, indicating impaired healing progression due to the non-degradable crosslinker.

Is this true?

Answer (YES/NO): NO